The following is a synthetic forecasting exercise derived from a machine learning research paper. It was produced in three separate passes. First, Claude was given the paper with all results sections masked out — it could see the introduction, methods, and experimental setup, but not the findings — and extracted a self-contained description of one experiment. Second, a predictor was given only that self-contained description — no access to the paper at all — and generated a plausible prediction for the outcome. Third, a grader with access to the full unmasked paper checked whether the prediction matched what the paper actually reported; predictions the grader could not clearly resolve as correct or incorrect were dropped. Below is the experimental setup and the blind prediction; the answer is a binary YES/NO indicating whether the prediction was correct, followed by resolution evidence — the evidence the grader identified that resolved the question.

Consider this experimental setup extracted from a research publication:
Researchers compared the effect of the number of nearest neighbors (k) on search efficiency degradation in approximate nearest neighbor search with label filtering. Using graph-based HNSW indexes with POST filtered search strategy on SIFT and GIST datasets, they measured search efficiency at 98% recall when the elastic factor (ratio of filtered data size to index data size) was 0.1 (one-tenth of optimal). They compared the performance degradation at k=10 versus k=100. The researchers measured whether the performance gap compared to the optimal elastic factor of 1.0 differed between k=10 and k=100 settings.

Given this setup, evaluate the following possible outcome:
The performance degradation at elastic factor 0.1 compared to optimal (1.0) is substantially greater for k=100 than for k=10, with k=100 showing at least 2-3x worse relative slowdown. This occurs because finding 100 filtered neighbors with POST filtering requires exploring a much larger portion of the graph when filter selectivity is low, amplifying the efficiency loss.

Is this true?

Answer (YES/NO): NO